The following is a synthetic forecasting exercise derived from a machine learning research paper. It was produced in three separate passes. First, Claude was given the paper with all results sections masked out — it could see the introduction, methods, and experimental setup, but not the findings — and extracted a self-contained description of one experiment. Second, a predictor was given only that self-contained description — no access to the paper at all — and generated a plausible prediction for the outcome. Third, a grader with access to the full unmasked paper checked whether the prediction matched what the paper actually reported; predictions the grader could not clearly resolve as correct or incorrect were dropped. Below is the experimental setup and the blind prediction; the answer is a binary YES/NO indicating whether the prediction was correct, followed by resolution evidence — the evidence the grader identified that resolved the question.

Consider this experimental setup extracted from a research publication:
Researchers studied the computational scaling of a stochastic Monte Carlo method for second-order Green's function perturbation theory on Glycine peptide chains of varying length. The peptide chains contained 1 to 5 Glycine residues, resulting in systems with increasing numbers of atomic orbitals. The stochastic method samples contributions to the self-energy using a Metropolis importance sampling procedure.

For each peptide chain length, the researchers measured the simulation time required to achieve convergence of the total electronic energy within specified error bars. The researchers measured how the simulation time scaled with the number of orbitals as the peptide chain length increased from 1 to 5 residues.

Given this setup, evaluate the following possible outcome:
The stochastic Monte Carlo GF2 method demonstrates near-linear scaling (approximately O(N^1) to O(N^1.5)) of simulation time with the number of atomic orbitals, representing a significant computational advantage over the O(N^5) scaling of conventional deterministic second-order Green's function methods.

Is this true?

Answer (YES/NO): YES